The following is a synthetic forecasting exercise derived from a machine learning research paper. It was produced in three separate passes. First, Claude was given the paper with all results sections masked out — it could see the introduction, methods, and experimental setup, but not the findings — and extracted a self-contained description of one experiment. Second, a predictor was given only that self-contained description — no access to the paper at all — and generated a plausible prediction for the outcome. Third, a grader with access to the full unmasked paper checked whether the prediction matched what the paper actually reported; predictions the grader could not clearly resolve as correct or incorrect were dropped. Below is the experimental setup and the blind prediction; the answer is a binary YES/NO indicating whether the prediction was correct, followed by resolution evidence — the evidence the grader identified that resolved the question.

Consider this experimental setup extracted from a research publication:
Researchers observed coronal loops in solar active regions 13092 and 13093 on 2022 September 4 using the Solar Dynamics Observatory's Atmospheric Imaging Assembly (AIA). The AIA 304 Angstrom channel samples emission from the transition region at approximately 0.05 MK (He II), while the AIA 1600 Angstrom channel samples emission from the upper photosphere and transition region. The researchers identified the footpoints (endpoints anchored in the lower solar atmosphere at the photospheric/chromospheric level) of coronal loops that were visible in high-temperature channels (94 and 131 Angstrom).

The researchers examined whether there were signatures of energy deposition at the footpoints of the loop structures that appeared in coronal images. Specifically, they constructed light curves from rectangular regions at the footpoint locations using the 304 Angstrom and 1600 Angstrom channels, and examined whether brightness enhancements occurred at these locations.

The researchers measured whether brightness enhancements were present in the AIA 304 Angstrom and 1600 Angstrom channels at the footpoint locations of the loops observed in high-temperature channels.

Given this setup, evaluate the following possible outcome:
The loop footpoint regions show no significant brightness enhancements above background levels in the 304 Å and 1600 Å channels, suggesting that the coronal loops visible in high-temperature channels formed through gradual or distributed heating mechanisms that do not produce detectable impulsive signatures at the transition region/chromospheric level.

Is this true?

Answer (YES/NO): NO